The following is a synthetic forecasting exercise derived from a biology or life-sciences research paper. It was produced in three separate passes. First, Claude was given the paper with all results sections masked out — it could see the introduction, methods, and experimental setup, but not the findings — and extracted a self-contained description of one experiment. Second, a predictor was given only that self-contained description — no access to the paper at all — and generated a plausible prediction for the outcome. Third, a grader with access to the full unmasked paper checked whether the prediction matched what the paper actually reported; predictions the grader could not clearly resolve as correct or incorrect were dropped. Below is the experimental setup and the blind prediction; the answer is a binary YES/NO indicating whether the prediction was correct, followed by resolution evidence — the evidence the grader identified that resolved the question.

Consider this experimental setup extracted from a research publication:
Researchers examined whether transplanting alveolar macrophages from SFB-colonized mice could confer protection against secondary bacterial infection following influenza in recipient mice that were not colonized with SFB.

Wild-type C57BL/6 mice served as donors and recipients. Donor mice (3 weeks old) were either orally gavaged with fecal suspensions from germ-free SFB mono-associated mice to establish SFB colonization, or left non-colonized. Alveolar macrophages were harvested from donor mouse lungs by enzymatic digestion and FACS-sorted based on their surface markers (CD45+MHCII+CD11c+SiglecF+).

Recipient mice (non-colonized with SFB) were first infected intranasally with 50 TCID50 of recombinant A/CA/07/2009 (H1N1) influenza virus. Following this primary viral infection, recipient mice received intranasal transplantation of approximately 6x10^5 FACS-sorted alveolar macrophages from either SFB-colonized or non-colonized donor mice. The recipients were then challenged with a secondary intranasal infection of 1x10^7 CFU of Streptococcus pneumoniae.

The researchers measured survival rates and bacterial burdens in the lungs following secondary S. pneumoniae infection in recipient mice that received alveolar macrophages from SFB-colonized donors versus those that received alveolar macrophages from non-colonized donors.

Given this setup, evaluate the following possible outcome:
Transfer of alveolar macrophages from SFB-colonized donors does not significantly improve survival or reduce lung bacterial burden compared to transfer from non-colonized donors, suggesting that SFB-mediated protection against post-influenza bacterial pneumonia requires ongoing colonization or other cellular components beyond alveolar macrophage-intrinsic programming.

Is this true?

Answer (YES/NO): NO